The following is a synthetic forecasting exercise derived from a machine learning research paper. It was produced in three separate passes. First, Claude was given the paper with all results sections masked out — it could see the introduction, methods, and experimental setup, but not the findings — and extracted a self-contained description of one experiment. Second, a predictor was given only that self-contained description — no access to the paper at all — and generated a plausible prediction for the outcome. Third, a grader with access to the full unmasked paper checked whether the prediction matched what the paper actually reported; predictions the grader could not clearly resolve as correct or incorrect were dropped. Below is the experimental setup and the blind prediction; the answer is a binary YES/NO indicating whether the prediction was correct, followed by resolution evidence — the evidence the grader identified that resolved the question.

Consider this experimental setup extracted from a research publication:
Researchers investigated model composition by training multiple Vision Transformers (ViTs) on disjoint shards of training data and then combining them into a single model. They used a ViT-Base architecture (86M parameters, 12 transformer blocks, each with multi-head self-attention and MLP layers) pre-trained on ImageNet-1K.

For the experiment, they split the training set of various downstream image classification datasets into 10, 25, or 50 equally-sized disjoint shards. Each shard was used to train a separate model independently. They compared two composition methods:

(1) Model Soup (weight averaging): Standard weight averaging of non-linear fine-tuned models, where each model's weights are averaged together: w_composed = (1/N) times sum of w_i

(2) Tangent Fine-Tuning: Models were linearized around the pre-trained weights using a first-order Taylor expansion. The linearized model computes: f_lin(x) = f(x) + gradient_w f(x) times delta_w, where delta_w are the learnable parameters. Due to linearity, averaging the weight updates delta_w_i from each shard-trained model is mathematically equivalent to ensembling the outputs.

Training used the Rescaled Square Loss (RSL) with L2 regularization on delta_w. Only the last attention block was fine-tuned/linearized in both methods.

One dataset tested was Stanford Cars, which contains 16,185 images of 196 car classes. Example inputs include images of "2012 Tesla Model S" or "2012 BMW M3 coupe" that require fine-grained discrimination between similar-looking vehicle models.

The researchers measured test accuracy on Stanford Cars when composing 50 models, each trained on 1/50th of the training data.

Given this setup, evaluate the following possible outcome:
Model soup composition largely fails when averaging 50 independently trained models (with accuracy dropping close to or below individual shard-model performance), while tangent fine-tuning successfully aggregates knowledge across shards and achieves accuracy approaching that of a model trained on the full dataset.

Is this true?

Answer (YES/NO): NO